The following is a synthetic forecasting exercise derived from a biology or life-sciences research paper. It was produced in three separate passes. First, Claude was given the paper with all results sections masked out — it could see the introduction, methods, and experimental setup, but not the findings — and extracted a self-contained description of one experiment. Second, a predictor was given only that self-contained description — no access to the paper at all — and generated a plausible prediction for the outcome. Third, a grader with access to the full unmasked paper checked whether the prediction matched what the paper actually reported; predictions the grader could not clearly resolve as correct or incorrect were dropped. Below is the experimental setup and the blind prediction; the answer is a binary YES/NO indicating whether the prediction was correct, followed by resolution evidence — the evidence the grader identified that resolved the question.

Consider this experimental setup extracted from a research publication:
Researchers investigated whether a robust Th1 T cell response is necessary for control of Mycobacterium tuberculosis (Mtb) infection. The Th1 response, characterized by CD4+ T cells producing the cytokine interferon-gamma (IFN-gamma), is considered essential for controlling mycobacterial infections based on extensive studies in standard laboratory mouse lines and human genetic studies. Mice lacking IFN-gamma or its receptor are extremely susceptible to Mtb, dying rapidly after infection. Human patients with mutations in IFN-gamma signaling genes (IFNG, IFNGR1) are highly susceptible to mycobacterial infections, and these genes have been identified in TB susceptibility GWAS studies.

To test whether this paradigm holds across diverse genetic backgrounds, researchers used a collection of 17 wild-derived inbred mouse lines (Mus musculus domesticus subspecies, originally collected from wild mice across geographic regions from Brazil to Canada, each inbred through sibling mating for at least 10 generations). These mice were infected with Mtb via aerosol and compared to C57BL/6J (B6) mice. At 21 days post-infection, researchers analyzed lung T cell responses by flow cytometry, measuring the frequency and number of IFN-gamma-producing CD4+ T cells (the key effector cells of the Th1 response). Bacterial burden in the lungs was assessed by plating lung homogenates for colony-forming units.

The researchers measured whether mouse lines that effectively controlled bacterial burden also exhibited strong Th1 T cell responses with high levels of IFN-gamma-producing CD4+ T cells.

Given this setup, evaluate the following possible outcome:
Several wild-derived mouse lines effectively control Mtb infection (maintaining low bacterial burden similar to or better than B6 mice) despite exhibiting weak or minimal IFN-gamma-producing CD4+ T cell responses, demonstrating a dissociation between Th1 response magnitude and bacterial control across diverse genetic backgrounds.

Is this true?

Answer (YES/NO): YES